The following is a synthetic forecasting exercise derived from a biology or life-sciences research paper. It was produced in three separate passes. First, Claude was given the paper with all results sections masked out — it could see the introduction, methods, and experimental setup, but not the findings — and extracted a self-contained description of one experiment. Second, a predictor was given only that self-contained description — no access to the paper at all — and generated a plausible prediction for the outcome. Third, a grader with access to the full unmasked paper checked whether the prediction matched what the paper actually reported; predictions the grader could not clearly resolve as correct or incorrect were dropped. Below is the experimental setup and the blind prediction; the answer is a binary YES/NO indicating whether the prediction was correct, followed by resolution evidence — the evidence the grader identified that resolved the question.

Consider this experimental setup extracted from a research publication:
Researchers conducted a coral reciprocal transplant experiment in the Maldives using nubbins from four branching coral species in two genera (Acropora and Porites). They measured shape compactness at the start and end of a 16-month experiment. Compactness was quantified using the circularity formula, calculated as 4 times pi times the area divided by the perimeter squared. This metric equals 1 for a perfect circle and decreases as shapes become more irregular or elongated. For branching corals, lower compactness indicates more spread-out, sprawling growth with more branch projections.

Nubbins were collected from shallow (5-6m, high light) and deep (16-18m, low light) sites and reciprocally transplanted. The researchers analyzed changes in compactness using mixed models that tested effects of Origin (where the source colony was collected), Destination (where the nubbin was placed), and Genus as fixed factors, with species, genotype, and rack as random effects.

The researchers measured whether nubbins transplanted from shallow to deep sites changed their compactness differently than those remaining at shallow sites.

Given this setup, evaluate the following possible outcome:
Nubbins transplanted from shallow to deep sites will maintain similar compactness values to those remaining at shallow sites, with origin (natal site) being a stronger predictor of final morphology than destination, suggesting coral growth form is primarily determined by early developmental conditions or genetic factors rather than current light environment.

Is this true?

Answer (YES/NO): NO